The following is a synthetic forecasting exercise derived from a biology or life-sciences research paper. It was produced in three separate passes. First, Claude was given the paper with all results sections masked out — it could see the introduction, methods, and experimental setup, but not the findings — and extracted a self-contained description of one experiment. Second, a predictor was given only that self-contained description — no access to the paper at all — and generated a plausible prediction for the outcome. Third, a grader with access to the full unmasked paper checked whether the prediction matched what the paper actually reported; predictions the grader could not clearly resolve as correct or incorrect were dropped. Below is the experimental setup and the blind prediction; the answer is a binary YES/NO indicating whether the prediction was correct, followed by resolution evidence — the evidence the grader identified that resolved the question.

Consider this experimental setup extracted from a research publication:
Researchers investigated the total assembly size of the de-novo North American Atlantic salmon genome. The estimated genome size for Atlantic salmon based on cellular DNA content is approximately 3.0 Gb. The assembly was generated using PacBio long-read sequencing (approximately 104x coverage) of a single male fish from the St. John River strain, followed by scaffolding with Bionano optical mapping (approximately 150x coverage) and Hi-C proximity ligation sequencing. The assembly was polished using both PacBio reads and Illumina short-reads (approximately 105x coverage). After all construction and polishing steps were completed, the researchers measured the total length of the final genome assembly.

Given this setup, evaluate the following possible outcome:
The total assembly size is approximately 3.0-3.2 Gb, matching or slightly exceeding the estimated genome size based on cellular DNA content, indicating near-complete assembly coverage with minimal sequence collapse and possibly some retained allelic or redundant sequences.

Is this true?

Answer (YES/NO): NO